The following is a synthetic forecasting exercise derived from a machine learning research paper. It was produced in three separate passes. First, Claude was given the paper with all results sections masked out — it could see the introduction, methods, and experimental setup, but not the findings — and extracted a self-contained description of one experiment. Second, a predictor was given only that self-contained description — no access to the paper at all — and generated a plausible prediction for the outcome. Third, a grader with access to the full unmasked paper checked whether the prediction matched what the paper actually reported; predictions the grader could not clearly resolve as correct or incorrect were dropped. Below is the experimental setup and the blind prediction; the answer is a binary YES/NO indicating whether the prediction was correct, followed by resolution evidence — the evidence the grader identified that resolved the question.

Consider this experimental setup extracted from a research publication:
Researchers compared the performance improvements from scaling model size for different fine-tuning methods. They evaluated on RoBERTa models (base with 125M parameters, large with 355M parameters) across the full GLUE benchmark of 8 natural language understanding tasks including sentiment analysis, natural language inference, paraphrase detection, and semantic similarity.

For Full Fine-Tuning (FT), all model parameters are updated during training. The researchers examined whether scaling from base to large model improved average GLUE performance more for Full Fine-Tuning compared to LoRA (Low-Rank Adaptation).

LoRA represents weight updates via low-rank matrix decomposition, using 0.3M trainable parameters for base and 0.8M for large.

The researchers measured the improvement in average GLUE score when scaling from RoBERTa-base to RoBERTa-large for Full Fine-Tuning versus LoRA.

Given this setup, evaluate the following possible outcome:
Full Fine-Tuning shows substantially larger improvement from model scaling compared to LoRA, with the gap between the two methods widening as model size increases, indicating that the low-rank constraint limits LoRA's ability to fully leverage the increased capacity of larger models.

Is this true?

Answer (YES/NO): NO